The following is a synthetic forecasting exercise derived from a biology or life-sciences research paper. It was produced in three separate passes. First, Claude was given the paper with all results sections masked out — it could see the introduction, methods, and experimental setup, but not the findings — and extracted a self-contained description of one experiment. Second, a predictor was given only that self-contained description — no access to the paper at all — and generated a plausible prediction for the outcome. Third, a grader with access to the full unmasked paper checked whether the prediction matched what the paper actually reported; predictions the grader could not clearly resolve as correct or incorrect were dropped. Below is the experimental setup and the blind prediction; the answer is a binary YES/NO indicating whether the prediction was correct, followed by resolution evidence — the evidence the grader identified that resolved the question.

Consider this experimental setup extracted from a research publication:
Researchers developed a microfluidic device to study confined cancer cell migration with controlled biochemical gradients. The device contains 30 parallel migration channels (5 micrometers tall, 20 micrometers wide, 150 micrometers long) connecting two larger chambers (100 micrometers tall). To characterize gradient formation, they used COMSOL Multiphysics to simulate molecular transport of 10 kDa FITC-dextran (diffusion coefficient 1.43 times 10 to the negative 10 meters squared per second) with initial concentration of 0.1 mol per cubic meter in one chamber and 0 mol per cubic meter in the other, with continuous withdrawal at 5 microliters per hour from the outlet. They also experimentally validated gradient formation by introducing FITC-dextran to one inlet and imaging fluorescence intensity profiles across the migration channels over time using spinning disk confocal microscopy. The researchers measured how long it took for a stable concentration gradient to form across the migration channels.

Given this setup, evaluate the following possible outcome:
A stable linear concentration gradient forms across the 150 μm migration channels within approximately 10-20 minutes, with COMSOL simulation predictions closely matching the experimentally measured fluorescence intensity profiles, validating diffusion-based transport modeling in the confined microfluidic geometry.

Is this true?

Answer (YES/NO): NO